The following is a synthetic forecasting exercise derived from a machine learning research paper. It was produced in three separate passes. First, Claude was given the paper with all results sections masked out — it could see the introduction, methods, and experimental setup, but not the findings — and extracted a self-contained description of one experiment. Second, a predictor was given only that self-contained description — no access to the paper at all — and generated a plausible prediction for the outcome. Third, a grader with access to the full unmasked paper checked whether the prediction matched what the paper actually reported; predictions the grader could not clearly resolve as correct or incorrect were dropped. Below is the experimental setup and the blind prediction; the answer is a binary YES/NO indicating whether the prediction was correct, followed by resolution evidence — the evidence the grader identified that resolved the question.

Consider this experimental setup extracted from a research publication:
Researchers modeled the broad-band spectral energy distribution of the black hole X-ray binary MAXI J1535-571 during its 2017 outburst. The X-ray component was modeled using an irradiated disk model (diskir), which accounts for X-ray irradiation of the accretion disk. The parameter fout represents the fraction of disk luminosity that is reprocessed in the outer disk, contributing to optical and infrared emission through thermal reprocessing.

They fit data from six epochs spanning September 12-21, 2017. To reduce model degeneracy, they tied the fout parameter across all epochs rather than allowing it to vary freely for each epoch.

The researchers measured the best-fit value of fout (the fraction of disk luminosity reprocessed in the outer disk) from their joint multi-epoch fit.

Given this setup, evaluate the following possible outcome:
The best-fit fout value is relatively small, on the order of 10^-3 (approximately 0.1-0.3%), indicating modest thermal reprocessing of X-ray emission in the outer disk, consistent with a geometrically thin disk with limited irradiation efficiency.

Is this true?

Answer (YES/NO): NO